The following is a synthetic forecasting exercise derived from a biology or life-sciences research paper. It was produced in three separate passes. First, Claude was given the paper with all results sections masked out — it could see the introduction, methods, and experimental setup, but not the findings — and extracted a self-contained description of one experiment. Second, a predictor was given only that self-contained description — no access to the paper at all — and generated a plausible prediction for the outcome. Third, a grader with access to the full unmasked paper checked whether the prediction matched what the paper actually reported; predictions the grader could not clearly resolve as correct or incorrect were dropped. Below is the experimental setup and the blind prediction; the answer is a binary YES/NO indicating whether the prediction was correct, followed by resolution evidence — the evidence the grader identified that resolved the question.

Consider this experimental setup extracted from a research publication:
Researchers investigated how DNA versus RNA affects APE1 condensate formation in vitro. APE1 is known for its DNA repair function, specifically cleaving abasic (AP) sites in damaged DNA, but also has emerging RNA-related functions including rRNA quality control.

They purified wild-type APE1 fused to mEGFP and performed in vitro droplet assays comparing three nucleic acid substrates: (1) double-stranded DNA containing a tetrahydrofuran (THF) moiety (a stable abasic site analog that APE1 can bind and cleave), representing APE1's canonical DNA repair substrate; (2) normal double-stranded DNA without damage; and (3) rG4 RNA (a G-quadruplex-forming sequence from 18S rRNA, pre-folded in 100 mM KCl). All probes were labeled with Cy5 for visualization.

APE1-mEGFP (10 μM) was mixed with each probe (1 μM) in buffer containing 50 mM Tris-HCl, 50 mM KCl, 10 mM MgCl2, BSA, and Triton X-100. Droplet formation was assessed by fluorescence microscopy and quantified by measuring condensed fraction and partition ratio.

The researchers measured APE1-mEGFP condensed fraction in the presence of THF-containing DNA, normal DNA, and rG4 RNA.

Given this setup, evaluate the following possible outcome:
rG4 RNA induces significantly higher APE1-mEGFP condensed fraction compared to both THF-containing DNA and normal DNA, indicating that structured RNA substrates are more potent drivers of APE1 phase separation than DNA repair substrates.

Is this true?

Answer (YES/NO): YES